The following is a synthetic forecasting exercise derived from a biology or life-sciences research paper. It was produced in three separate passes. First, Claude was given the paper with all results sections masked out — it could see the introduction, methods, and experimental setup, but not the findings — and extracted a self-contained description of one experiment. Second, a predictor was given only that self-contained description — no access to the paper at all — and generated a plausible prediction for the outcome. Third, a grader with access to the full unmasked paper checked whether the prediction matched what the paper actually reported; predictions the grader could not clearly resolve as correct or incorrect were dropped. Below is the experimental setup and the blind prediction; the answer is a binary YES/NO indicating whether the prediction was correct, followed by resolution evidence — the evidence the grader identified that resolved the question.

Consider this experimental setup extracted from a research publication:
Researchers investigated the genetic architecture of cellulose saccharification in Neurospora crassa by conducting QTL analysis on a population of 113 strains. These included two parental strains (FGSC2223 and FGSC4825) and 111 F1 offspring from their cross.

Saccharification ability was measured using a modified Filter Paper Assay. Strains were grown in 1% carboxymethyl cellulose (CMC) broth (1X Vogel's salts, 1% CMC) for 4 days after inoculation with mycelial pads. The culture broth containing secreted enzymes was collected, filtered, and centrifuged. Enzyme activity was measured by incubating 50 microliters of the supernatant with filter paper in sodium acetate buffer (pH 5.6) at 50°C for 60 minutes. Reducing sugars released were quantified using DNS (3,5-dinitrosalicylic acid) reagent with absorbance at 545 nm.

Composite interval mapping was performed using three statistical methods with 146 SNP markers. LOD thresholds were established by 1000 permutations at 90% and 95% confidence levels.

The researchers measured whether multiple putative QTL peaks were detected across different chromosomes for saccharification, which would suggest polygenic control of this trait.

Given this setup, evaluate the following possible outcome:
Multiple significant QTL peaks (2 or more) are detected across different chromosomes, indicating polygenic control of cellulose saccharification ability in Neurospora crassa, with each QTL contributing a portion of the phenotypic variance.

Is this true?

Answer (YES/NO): NO